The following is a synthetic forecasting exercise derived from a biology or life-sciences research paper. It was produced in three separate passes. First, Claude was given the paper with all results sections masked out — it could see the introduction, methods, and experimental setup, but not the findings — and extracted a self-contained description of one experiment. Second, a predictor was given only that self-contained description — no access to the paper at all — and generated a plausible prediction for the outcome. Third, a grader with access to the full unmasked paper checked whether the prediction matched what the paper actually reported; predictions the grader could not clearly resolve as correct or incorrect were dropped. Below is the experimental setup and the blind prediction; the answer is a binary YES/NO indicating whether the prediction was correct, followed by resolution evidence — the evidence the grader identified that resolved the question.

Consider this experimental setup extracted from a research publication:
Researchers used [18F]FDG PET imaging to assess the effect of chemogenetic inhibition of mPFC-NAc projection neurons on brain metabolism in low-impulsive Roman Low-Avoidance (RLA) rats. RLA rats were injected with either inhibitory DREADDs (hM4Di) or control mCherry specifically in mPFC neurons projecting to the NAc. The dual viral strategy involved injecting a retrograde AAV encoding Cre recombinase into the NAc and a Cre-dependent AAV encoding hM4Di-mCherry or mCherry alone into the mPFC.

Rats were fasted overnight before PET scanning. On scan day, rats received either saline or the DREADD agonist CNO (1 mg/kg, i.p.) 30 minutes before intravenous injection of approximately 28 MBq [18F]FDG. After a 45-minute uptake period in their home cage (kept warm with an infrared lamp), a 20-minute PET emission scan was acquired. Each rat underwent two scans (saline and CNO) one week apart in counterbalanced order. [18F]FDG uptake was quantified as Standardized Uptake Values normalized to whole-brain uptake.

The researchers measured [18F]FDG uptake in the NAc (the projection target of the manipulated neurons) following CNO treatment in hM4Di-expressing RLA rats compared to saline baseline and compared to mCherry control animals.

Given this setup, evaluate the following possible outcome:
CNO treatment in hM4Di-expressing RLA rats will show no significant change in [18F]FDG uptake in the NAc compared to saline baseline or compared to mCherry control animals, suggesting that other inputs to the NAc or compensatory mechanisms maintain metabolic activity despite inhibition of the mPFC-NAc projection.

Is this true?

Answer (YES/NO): YES